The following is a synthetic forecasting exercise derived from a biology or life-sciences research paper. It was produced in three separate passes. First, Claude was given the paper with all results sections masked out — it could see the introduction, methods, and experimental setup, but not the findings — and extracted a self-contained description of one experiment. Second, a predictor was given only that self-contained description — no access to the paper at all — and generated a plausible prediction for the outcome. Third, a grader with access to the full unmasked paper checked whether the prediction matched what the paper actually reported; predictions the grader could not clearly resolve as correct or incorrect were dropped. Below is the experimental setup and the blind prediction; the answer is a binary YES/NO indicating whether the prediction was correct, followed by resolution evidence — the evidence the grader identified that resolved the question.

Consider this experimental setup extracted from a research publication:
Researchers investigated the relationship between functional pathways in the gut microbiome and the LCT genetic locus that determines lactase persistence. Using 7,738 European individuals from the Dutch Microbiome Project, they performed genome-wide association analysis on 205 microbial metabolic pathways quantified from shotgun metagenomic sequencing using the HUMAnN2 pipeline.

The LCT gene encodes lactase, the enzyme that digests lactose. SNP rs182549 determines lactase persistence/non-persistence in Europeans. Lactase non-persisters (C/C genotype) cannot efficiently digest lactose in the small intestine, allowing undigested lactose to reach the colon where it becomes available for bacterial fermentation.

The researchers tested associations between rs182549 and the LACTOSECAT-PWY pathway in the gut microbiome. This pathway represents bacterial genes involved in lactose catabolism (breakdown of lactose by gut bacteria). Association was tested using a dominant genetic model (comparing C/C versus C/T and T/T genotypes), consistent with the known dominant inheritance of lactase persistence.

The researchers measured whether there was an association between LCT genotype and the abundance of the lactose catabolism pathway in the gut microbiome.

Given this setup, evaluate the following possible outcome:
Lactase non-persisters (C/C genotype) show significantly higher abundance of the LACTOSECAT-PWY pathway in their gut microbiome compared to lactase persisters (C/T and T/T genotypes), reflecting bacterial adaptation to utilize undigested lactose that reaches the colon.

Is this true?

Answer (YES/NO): YES